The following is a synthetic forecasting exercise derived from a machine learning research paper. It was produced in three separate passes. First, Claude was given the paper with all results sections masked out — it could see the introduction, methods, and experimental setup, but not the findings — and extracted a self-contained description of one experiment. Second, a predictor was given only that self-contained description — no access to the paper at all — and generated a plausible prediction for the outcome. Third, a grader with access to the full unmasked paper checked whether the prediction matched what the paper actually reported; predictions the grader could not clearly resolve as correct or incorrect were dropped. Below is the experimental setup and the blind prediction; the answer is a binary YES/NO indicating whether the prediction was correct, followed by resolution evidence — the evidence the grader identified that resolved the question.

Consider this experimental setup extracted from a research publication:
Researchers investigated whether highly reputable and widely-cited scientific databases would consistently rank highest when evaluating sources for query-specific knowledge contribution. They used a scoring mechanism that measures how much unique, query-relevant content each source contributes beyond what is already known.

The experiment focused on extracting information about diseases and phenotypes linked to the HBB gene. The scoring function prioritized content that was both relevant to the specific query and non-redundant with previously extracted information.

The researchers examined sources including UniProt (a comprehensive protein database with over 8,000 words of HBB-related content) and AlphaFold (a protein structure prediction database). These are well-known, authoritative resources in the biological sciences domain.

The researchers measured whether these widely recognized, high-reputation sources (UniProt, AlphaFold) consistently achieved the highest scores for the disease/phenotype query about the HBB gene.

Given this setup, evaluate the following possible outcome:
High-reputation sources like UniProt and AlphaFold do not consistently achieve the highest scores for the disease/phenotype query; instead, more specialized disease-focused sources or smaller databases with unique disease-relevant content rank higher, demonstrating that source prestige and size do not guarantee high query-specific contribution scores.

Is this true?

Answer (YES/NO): NO